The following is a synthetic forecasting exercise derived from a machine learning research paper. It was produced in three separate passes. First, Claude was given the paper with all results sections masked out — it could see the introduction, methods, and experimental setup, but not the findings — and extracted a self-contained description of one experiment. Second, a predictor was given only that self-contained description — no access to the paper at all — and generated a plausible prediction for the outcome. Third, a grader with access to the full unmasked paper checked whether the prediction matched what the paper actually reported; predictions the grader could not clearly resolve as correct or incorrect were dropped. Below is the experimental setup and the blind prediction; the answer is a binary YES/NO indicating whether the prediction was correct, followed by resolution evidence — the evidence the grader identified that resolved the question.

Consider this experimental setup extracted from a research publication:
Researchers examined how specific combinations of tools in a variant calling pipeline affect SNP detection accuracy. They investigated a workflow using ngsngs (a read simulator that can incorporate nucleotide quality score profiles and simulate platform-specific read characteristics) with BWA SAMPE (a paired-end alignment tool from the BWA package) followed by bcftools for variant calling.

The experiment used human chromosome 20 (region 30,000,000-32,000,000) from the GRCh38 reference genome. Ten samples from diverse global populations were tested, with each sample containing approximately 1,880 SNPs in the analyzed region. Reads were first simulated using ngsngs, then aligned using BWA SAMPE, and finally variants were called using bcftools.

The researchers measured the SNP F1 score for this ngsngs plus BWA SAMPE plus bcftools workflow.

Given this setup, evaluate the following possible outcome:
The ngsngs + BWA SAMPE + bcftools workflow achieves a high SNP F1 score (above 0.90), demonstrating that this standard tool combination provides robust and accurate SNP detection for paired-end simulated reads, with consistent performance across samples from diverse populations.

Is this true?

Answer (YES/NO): NO